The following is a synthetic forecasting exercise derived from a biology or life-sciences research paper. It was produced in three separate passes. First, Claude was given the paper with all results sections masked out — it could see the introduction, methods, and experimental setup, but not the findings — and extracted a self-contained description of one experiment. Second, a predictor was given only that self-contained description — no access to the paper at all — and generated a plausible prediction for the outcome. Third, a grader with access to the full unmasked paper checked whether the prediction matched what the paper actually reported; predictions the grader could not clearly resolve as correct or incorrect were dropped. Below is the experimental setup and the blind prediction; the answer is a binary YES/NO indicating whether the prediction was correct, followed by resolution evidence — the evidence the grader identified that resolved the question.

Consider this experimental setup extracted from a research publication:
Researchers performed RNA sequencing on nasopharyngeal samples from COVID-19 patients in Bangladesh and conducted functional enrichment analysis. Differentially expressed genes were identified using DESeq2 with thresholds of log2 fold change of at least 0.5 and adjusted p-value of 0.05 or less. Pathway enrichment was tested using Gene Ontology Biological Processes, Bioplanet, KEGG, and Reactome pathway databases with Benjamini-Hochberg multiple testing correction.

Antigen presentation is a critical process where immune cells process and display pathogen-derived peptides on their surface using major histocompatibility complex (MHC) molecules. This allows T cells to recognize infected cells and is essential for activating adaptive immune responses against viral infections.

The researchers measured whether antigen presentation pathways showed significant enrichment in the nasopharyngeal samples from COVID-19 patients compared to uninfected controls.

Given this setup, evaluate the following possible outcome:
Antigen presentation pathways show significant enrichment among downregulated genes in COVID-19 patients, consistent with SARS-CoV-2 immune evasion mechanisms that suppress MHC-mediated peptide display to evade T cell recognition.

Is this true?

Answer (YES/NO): YES